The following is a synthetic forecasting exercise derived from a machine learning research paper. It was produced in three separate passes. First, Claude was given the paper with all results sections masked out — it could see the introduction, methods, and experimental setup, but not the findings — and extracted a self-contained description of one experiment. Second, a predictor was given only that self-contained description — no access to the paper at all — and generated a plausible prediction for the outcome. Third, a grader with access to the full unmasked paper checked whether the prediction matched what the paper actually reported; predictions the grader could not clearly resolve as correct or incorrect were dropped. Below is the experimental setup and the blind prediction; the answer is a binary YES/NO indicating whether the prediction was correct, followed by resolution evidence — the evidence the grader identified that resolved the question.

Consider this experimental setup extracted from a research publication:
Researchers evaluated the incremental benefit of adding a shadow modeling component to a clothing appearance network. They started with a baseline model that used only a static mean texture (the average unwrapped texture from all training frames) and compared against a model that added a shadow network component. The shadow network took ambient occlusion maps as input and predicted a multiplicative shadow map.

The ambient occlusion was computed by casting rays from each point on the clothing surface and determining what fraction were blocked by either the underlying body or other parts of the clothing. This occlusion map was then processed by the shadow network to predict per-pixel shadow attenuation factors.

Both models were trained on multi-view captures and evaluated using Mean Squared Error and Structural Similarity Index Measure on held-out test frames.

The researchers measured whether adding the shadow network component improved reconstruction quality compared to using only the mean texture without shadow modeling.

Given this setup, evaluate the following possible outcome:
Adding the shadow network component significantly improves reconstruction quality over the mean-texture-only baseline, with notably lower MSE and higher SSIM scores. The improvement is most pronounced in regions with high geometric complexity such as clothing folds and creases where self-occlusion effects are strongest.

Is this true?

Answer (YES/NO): NO